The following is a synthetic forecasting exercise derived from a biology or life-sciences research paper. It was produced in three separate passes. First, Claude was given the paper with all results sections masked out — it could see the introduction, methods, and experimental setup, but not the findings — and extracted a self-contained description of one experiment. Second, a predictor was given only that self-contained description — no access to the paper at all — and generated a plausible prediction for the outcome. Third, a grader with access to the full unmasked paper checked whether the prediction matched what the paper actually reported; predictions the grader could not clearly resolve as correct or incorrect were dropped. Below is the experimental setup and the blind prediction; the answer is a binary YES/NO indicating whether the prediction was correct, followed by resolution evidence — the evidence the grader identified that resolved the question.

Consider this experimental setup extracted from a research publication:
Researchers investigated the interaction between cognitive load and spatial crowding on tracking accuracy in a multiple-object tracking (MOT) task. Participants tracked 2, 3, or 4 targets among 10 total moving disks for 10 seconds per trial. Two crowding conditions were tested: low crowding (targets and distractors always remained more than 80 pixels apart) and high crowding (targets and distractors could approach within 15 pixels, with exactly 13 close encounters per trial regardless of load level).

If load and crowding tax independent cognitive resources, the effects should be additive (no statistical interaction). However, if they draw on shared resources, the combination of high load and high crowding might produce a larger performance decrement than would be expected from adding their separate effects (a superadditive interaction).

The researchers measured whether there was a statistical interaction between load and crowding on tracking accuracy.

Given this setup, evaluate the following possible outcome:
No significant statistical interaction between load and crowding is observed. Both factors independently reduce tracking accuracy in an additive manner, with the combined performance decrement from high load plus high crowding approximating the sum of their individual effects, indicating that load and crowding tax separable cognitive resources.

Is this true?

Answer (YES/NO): NO